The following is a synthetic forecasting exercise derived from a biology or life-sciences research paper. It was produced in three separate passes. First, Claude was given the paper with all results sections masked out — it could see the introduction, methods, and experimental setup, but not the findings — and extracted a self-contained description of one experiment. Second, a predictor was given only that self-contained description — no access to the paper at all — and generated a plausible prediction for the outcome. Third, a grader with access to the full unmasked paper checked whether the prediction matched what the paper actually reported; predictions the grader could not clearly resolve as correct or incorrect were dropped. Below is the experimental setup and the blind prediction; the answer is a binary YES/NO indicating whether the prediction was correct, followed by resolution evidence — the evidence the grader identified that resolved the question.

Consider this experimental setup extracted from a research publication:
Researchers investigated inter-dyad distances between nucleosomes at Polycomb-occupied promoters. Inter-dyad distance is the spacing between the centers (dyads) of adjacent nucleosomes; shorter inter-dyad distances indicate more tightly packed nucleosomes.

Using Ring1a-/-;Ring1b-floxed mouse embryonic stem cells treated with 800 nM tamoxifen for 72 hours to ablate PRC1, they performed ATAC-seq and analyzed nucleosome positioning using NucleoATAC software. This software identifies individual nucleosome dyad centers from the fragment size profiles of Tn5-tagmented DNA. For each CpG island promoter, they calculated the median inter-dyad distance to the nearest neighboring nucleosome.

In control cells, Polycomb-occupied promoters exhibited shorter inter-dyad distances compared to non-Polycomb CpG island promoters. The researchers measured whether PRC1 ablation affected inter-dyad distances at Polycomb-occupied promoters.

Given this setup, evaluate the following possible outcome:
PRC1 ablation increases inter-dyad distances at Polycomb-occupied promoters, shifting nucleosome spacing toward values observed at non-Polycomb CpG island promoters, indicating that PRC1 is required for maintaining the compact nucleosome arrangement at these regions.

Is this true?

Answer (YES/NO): YES